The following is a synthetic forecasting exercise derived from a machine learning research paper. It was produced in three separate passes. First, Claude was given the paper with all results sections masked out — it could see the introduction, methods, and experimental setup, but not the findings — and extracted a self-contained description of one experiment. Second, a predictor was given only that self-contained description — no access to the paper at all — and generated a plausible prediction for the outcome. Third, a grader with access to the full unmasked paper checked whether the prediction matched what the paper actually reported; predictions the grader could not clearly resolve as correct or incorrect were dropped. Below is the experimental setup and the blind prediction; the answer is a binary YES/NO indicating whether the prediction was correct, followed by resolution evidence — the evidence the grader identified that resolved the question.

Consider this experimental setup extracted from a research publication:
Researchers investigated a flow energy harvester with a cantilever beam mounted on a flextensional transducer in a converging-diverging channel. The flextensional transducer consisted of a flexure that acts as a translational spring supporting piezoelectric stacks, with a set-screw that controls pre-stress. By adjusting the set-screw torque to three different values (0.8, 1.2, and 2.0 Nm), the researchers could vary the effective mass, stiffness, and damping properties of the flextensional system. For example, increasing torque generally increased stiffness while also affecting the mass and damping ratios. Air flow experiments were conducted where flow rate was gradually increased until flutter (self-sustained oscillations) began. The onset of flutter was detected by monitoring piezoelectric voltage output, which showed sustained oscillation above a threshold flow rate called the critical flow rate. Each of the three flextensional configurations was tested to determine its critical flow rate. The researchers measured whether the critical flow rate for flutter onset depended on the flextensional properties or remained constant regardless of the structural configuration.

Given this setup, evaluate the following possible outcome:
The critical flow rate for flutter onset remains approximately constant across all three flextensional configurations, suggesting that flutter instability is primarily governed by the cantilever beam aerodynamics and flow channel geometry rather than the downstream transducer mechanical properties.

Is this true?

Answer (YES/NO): NO